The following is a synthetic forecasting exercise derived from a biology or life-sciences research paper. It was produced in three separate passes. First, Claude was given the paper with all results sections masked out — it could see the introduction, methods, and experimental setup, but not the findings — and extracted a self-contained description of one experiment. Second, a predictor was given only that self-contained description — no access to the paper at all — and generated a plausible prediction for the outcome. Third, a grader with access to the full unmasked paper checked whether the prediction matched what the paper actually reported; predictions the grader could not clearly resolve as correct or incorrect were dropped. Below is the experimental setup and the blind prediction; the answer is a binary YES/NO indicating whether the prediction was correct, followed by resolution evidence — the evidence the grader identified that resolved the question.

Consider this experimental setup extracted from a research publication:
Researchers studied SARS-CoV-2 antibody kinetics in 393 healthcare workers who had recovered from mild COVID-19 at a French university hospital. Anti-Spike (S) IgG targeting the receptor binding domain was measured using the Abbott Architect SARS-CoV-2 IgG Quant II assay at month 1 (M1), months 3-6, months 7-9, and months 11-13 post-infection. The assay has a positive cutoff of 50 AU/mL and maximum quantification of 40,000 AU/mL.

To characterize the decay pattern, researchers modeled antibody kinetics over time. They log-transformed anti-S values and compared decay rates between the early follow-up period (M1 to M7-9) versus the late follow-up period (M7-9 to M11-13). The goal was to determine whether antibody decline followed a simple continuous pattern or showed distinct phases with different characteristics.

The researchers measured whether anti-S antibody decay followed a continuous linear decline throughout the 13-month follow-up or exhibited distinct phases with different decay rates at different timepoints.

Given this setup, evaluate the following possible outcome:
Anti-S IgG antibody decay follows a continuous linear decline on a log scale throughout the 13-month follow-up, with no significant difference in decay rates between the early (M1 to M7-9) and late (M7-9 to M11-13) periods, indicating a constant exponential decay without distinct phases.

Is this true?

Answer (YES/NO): NO